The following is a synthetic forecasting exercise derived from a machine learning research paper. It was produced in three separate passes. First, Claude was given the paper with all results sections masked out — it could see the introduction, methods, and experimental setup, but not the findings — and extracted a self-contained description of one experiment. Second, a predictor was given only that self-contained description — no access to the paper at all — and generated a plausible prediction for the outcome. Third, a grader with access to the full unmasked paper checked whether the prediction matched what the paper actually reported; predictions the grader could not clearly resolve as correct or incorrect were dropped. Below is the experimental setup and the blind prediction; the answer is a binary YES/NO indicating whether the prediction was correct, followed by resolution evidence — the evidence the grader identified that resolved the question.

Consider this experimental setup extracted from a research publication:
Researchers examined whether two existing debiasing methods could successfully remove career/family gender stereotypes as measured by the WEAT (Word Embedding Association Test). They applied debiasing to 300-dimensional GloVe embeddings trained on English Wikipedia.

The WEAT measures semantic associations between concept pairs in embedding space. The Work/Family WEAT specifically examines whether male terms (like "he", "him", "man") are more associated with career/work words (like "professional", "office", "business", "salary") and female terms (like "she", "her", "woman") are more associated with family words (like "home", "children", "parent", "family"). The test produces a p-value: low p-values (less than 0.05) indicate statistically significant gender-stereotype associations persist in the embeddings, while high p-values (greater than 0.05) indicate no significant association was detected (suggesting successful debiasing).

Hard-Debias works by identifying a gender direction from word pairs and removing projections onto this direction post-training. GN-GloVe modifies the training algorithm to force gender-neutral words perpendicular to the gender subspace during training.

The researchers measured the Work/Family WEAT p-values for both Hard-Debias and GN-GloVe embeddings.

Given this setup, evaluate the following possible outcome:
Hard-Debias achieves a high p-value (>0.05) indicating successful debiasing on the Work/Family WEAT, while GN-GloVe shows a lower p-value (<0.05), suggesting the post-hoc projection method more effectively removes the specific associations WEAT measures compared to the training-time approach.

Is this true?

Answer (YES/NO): NO